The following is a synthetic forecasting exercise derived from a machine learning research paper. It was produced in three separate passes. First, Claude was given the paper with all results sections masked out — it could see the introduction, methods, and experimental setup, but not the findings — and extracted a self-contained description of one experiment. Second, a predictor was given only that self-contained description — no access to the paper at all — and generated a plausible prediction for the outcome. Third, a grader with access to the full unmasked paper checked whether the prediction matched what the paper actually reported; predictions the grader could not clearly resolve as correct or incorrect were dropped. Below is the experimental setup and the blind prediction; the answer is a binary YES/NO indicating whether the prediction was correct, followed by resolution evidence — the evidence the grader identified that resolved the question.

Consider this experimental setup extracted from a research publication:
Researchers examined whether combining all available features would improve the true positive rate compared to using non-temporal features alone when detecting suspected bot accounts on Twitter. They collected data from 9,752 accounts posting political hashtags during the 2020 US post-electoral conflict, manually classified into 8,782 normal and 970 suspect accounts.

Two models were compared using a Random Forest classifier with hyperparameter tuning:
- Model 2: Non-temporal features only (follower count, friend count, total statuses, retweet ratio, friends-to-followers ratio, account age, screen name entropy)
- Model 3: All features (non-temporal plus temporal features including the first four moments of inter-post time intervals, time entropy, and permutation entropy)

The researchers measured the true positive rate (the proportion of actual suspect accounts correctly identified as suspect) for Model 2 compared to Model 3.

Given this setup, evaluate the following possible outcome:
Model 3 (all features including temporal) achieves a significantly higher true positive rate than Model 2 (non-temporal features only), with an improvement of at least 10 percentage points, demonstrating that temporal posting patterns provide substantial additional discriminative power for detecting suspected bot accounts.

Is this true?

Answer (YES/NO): NO